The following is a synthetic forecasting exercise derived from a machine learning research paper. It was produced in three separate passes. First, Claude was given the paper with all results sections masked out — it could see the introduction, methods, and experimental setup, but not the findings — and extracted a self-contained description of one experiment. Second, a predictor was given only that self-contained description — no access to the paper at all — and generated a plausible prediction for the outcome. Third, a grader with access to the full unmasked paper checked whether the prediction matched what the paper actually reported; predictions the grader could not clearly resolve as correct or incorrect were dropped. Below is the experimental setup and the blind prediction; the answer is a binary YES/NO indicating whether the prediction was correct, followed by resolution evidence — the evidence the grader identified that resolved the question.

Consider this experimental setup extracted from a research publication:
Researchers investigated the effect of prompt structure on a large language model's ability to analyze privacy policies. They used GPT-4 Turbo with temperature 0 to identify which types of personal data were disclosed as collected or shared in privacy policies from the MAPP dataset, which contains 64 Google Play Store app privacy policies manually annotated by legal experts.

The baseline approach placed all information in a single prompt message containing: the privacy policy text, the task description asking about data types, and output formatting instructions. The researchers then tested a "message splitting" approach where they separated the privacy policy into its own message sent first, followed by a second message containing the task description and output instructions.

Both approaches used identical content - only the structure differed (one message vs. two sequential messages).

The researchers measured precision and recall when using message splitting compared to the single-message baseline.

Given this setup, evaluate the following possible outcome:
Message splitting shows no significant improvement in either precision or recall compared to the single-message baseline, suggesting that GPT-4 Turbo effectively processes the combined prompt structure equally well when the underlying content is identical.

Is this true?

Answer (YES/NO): NO